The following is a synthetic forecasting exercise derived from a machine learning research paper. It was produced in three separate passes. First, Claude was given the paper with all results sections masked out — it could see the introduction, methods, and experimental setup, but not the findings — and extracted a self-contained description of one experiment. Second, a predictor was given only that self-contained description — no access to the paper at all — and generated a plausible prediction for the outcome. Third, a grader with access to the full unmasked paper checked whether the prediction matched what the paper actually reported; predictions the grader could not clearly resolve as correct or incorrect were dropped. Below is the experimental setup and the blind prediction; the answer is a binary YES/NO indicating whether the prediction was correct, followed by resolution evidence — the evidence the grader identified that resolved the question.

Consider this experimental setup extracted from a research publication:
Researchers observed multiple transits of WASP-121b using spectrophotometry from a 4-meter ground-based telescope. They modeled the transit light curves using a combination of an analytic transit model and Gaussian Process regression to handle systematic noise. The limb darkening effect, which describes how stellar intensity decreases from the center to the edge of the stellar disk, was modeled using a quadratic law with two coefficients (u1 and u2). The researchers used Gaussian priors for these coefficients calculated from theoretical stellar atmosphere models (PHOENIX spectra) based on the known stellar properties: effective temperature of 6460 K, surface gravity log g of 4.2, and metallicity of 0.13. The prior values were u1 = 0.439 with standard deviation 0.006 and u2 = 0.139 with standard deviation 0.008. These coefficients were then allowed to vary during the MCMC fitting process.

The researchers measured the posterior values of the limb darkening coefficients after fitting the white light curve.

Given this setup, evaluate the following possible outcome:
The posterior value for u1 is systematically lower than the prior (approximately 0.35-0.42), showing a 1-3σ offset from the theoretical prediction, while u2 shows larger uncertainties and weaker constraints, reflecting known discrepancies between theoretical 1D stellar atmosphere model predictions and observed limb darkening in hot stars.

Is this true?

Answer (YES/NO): NO